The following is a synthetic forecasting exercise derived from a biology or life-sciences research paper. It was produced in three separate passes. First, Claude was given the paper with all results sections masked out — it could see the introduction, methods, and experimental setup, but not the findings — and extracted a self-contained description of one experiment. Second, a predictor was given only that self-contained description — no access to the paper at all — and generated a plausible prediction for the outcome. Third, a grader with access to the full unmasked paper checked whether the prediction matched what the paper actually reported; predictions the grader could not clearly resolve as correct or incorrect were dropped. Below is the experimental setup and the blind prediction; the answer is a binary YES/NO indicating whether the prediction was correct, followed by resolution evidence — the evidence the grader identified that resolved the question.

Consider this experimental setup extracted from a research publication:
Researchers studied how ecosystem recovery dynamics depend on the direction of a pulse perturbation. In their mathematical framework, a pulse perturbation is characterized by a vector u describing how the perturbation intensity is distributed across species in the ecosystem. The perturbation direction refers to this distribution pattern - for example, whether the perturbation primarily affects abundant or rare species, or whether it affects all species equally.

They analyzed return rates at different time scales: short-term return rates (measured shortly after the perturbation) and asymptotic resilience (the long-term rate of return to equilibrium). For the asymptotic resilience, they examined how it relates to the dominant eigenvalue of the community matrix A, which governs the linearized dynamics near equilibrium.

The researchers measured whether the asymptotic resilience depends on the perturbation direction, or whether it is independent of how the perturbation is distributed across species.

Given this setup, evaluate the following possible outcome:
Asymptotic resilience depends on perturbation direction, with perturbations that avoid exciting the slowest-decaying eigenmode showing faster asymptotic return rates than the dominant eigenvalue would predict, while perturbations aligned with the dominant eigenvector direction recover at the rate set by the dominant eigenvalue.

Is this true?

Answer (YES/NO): NO